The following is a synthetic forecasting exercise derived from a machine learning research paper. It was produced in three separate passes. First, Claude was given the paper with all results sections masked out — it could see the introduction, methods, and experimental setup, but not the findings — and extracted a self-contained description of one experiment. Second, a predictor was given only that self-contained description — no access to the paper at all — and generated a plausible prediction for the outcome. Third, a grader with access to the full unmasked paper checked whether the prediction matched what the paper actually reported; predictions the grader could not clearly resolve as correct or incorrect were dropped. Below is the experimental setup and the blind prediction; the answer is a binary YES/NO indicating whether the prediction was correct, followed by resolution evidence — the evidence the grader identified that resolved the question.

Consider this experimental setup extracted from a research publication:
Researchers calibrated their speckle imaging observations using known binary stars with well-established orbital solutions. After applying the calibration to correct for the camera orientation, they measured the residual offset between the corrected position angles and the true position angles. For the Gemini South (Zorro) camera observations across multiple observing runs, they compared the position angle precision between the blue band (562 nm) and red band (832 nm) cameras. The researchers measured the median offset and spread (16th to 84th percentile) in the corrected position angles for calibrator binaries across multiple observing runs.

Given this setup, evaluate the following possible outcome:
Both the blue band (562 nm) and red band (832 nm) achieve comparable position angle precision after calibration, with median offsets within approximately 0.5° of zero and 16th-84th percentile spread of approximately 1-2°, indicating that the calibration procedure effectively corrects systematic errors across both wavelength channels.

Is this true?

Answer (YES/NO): NO